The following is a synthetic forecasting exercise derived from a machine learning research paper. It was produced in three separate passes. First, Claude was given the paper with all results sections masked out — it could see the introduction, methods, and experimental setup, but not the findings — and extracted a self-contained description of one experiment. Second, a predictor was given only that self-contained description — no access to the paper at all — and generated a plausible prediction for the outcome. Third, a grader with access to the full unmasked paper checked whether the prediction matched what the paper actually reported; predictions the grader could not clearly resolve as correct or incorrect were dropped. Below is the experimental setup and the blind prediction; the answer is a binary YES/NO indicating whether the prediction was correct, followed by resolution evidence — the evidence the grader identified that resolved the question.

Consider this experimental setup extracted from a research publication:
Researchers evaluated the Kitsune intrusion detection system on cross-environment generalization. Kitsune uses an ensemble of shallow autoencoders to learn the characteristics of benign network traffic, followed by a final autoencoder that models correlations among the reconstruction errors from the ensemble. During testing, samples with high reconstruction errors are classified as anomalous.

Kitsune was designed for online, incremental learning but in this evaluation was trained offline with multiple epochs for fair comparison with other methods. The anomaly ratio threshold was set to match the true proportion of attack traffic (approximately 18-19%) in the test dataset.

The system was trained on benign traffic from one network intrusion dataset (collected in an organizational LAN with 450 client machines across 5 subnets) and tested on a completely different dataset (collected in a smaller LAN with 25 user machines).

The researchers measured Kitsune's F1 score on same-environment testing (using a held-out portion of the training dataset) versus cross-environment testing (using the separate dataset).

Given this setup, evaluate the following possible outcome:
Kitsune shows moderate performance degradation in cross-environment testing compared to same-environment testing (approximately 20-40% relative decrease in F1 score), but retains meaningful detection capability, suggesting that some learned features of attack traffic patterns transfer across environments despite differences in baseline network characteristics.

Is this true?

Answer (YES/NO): YES